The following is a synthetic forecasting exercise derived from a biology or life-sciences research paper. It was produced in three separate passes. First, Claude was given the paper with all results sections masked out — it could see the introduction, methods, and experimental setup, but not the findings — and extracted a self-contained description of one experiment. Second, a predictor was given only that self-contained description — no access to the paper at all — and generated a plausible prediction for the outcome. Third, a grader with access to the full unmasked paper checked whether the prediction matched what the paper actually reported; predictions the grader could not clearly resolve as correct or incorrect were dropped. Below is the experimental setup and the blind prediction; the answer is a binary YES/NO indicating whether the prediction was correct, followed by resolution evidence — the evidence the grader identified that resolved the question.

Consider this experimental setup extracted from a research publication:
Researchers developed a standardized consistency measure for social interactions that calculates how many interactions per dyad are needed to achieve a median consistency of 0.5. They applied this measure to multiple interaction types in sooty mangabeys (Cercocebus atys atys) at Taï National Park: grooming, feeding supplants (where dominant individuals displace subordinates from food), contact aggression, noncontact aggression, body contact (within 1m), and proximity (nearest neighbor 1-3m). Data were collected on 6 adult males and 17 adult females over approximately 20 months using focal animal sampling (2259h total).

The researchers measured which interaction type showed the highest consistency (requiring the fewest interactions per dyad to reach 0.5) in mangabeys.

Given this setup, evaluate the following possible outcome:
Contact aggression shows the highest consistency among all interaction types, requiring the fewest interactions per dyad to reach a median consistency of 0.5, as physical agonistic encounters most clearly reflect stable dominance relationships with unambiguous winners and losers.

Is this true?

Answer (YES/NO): NO